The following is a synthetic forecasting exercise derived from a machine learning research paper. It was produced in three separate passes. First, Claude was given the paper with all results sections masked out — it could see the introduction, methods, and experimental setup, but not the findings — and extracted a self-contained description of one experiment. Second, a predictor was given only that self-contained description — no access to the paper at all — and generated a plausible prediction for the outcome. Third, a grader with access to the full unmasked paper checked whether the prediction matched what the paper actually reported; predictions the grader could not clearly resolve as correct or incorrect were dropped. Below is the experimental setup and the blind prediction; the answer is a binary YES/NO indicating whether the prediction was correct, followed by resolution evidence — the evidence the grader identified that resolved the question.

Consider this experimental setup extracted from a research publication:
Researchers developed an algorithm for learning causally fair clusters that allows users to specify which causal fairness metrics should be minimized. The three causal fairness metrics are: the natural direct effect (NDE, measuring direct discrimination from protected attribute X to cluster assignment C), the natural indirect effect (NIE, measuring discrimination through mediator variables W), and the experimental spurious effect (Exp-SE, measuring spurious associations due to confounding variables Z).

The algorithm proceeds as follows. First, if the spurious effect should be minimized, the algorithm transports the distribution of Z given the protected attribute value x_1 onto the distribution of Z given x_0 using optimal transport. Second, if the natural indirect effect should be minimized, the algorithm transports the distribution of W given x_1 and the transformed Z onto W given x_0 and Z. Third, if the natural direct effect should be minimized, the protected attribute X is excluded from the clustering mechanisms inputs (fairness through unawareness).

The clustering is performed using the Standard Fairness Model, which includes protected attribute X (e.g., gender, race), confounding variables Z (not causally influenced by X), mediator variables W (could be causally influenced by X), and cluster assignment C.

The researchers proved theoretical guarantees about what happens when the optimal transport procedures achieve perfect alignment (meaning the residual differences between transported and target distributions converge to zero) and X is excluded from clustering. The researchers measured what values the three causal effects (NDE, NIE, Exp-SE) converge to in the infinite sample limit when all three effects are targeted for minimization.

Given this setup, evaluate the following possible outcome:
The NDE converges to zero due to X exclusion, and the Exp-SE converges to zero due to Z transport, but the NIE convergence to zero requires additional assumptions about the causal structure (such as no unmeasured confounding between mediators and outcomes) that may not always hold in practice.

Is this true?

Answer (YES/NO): NO